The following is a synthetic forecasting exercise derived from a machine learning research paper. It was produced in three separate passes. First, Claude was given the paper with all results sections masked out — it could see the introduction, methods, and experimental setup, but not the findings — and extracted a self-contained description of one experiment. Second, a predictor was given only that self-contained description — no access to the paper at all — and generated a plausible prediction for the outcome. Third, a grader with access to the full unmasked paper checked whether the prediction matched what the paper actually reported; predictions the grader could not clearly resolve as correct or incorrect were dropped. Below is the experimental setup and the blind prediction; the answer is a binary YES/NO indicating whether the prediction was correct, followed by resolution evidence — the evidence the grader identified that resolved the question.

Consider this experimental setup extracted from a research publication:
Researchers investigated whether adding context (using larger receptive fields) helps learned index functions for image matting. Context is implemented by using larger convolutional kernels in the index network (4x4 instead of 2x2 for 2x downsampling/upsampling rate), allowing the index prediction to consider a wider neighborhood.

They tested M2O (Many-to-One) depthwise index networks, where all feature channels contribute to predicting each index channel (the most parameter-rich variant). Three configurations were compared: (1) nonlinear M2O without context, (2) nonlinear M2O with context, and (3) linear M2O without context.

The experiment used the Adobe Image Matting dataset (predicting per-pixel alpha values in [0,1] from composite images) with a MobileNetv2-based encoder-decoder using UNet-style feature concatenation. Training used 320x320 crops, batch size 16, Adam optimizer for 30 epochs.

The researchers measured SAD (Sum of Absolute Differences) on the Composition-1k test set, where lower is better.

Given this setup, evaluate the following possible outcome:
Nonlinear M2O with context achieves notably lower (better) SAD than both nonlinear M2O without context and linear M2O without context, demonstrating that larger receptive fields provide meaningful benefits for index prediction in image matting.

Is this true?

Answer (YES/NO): YES